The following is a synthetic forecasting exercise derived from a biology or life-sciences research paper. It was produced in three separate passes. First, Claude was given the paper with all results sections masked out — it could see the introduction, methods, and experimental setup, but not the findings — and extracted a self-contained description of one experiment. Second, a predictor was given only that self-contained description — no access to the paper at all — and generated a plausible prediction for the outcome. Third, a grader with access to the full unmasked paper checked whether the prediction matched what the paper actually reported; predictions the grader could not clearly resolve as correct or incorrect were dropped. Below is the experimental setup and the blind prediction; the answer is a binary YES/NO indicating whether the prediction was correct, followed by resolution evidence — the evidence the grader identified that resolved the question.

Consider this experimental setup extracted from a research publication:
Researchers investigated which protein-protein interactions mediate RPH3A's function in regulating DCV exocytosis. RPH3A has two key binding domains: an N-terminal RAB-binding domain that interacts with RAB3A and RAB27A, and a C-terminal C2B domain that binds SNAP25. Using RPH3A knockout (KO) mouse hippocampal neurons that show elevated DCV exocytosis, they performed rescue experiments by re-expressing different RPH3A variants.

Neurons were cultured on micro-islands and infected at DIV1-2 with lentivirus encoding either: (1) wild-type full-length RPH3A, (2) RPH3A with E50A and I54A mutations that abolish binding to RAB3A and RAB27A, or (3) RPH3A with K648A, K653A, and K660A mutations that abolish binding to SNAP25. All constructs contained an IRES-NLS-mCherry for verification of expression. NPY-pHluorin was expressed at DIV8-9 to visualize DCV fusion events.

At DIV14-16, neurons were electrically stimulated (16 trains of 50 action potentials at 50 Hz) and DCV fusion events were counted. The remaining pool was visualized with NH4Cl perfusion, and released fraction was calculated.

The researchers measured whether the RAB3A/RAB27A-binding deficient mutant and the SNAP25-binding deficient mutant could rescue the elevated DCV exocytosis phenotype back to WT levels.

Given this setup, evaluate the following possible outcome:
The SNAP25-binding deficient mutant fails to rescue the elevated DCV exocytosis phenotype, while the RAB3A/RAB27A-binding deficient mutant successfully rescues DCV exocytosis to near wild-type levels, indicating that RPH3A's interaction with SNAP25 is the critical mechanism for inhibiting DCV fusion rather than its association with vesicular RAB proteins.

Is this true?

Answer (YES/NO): YES